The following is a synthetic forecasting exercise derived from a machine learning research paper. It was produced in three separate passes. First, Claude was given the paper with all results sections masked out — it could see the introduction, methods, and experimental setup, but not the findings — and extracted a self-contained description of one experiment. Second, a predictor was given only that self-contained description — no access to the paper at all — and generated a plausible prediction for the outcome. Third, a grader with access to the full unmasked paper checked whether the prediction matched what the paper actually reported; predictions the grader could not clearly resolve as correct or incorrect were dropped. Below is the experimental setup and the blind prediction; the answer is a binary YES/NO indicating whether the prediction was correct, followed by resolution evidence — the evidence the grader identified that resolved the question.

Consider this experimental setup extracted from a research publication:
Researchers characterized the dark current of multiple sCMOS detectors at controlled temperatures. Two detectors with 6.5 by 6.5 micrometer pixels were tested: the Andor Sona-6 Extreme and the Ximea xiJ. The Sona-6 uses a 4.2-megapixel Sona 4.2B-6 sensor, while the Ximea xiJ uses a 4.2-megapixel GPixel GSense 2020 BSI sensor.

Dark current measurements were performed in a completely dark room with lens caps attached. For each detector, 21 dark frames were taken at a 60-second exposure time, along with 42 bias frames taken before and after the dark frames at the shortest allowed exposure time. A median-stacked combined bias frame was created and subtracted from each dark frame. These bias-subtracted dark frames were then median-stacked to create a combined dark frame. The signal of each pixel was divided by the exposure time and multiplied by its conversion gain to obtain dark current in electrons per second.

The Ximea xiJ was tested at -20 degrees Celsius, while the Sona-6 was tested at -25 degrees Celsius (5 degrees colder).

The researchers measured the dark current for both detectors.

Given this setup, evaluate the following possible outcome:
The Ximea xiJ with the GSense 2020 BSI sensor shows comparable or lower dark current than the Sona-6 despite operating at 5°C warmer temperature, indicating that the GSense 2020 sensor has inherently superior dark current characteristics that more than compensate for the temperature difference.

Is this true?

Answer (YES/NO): NO